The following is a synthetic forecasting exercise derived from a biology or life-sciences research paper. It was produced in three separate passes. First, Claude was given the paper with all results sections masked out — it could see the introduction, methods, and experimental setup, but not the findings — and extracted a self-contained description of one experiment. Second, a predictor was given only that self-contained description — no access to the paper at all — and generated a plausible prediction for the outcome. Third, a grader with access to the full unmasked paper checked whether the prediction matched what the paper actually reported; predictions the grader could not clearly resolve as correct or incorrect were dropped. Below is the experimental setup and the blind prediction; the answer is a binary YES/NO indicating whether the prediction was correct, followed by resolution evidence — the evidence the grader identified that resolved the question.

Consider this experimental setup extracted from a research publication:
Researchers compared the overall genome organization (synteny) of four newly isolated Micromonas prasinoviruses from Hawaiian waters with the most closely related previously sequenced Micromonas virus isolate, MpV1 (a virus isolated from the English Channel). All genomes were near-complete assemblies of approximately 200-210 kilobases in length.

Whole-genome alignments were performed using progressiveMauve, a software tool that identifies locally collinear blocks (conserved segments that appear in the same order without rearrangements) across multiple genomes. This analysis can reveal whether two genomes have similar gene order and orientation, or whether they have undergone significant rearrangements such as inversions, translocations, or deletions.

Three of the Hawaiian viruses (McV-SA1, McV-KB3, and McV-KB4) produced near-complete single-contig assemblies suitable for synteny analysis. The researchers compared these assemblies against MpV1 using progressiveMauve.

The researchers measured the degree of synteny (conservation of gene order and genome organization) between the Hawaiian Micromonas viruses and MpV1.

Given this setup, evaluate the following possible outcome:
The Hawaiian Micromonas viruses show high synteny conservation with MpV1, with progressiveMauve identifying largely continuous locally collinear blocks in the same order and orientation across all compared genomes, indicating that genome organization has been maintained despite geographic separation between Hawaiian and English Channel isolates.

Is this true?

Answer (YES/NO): YES